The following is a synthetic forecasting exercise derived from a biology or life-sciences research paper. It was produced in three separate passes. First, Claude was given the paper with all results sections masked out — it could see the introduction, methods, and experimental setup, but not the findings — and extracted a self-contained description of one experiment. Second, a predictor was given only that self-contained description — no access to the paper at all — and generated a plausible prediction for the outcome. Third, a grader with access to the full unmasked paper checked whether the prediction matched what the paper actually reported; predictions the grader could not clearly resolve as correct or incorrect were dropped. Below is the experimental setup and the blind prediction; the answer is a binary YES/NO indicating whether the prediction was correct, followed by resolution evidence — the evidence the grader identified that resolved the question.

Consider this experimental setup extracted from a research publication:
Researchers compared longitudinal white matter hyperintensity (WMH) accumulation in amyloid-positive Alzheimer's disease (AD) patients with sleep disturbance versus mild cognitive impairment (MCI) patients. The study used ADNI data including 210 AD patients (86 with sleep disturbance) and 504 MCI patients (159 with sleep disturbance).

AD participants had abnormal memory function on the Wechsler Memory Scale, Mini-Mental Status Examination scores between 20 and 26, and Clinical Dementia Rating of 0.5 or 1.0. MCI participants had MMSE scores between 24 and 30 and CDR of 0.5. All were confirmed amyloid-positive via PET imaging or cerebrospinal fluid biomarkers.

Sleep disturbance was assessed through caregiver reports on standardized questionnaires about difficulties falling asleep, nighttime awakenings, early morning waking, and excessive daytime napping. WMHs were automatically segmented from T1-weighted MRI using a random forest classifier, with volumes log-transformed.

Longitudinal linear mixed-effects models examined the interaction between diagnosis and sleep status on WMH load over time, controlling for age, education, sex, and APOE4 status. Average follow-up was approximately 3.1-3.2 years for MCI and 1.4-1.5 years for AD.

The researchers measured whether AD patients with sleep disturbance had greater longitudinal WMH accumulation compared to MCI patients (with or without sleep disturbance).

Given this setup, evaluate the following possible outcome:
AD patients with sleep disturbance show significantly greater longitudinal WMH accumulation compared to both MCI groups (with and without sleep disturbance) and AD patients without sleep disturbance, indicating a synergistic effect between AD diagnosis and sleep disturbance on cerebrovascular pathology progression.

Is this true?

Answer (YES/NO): YES